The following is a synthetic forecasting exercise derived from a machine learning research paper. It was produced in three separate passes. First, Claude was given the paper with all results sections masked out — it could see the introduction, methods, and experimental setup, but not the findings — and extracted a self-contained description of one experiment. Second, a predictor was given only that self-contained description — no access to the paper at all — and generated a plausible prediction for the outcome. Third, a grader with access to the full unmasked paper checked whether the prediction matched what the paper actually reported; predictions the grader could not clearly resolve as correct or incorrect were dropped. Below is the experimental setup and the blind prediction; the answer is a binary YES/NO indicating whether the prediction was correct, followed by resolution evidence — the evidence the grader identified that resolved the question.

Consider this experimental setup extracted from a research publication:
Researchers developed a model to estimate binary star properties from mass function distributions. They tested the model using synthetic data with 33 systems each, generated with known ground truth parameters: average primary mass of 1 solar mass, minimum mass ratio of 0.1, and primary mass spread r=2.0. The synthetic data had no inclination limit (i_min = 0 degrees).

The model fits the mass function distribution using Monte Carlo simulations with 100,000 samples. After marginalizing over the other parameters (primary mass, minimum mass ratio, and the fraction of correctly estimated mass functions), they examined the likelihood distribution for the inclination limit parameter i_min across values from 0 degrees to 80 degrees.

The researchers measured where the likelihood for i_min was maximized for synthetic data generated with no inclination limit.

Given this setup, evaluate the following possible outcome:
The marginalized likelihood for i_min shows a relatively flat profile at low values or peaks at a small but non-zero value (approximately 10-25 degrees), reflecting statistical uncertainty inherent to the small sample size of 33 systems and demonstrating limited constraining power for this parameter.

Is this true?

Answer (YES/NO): NO